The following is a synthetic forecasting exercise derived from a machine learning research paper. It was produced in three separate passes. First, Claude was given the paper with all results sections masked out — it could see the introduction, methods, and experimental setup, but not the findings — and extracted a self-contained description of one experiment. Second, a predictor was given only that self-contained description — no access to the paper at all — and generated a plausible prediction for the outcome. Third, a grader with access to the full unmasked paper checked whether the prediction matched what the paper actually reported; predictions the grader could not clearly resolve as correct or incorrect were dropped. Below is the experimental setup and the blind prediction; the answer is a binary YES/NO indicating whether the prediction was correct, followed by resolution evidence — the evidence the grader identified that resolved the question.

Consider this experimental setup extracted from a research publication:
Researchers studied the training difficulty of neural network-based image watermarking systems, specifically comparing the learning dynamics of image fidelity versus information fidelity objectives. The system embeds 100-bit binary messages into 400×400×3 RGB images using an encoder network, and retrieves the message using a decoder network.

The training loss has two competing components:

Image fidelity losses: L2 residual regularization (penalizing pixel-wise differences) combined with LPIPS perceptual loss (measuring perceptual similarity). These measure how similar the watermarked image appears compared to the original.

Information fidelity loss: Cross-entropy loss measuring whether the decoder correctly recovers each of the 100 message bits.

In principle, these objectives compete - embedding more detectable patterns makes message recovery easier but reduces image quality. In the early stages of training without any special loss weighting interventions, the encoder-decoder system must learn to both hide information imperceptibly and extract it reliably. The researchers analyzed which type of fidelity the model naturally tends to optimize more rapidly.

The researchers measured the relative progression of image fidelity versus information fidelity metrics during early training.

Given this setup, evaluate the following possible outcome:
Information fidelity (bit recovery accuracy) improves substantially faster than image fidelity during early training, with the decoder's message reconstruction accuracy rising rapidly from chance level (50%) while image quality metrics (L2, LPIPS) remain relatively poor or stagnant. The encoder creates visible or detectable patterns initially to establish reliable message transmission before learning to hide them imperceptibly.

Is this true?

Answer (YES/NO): NO